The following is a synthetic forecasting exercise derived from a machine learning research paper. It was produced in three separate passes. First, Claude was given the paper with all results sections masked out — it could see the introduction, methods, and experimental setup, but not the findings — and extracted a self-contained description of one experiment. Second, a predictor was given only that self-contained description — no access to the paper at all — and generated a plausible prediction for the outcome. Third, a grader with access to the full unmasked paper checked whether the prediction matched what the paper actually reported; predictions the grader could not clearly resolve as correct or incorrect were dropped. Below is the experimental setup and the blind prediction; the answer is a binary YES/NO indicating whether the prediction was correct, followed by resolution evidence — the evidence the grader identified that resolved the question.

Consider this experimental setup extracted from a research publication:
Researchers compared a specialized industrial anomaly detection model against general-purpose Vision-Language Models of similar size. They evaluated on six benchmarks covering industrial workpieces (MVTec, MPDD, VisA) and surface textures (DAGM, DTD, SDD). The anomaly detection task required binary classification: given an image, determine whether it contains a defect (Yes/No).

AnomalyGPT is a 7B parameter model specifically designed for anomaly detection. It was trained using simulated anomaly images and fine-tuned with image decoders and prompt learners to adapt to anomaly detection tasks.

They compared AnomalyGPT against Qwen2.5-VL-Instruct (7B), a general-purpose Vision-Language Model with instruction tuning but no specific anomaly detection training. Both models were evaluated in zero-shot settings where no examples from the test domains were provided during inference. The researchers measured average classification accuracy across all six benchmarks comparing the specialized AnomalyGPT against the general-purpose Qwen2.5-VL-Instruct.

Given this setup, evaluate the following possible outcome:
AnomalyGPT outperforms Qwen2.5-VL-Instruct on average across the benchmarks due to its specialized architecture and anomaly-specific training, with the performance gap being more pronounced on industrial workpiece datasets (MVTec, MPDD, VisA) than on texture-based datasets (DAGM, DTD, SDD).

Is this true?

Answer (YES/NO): NO